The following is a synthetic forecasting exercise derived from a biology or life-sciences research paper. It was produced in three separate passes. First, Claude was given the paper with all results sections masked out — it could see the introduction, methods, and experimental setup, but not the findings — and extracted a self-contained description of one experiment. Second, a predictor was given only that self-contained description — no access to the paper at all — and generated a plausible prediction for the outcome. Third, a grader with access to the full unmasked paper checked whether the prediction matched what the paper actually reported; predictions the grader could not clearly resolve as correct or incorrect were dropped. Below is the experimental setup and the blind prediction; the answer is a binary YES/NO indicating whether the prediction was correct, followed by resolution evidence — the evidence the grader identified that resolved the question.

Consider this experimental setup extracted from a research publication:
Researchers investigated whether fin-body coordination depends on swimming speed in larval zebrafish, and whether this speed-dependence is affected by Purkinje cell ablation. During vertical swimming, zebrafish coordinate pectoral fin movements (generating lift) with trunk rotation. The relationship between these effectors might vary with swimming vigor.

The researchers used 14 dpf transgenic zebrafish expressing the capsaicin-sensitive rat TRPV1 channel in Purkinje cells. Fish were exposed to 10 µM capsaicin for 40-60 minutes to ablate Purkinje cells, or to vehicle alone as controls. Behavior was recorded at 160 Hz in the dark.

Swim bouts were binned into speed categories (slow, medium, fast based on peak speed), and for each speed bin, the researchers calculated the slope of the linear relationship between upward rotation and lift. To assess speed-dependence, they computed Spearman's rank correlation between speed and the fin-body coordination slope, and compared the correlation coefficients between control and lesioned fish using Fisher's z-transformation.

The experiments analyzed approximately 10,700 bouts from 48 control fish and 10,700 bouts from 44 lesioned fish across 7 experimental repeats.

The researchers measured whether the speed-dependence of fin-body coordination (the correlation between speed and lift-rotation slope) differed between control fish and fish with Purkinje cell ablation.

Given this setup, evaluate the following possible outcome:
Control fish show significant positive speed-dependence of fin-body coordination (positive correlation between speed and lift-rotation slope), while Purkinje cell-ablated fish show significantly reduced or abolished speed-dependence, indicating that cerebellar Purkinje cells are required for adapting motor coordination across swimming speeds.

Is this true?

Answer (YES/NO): YES